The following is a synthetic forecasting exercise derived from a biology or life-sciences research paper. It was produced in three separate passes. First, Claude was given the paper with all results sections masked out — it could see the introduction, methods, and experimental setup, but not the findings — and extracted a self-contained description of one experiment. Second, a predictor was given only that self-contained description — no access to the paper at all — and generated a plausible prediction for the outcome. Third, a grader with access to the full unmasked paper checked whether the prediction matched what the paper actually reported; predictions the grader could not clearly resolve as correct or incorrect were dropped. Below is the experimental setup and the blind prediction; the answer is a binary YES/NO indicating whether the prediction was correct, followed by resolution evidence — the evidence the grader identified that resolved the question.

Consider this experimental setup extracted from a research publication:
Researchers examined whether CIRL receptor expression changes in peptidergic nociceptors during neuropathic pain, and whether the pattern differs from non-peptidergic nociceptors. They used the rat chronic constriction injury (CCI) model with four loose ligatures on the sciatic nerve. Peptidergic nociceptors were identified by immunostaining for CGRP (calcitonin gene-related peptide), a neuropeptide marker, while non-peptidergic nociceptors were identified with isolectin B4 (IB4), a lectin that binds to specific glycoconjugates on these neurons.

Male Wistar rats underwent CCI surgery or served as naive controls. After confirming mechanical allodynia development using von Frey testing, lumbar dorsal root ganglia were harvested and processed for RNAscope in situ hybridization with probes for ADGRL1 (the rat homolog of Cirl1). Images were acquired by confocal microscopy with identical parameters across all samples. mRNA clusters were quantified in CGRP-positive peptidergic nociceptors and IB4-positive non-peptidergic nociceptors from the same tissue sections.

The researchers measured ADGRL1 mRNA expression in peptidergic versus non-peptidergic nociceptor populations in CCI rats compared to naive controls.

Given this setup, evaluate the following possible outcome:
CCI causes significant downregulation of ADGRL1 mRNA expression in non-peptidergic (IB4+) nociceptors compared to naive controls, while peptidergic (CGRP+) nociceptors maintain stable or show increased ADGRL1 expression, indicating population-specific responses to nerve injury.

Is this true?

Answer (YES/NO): NO